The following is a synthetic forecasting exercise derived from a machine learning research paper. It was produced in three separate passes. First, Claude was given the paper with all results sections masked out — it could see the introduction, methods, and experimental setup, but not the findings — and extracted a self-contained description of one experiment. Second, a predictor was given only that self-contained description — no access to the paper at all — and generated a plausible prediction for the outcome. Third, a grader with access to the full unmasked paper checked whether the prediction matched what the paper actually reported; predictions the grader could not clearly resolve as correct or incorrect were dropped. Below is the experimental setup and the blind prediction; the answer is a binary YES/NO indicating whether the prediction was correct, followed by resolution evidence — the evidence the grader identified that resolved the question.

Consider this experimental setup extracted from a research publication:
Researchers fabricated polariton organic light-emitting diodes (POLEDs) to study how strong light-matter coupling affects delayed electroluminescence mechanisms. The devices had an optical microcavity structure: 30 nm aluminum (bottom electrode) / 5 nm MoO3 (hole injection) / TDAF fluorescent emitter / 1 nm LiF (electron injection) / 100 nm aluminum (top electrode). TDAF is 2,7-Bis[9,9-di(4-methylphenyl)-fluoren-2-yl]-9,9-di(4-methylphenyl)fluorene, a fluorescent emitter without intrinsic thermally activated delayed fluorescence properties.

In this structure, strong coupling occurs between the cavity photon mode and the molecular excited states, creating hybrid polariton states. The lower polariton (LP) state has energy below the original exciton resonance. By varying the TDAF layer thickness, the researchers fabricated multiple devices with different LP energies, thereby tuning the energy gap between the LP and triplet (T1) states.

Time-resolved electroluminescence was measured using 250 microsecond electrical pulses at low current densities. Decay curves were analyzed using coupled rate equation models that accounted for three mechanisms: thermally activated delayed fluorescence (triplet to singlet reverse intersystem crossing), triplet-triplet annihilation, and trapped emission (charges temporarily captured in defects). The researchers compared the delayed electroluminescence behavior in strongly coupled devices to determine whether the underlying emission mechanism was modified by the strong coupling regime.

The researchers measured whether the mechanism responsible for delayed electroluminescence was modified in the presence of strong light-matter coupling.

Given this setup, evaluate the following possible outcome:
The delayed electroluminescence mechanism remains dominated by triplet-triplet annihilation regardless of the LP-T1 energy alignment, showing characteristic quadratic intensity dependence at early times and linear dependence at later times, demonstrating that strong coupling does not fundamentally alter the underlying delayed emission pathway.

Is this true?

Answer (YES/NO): NO